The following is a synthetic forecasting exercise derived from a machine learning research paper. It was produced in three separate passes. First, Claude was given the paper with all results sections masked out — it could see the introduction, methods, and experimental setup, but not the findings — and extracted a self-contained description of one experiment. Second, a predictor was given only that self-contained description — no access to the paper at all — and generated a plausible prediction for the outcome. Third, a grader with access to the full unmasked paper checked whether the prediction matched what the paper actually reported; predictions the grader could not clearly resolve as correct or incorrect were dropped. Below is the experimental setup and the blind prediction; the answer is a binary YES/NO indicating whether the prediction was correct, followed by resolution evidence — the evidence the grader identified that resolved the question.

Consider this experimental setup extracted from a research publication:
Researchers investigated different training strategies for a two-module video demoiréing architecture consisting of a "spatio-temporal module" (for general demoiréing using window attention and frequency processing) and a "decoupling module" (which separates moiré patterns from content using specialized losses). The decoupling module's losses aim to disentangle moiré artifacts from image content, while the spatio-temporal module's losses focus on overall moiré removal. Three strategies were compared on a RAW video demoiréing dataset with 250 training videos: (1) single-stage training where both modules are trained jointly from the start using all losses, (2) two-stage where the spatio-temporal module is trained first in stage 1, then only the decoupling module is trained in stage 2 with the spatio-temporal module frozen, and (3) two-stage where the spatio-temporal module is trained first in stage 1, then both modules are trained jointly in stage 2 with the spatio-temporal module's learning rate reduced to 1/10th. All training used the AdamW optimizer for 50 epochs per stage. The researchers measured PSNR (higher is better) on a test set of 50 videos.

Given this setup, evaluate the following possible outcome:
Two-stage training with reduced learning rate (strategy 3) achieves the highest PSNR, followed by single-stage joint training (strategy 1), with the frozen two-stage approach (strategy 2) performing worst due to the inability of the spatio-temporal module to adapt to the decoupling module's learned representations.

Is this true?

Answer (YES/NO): NO